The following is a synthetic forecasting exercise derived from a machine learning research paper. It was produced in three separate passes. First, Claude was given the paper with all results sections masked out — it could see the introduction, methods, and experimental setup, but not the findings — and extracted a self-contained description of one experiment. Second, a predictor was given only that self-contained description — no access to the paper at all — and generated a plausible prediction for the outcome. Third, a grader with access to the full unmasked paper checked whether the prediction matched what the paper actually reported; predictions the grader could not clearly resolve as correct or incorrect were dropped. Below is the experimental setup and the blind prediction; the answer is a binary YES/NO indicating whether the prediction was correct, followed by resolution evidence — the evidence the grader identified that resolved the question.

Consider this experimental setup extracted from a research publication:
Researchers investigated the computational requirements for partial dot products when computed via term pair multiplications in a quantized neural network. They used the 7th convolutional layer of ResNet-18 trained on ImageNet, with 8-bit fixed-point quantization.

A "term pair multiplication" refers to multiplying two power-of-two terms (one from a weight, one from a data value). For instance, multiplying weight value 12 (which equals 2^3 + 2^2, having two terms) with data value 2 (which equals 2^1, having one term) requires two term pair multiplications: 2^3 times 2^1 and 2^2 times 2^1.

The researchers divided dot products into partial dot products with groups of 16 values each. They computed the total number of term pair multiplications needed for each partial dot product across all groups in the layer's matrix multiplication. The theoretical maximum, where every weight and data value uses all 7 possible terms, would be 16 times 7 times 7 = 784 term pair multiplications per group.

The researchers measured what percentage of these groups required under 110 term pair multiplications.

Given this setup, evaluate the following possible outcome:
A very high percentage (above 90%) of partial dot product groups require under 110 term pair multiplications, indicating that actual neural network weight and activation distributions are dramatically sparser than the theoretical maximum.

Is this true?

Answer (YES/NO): YES